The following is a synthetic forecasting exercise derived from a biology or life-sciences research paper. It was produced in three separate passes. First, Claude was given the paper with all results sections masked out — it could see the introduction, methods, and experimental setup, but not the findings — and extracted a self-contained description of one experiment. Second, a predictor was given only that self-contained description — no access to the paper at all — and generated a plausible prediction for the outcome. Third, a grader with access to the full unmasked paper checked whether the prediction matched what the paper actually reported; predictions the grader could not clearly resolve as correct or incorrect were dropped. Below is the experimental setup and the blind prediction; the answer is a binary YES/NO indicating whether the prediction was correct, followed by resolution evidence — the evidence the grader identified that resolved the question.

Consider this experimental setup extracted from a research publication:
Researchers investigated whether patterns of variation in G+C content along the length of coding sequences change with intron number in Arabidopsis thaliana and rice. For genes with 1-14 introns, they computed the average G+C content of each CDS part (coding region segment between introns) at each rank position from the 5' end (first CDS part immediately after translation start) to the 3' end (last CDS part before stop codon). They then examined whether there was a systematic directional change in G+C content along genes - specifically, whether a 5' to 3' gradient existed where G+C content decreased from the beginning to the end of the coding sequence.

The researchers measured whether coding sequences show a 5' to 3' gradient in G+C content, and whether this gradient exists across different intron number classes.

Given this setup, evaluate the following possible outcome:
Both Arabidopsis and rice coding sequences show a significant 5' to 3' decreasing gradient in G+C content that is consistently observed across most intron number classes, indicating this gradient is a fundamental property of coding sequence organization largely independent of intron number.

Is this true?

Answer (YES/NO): NO